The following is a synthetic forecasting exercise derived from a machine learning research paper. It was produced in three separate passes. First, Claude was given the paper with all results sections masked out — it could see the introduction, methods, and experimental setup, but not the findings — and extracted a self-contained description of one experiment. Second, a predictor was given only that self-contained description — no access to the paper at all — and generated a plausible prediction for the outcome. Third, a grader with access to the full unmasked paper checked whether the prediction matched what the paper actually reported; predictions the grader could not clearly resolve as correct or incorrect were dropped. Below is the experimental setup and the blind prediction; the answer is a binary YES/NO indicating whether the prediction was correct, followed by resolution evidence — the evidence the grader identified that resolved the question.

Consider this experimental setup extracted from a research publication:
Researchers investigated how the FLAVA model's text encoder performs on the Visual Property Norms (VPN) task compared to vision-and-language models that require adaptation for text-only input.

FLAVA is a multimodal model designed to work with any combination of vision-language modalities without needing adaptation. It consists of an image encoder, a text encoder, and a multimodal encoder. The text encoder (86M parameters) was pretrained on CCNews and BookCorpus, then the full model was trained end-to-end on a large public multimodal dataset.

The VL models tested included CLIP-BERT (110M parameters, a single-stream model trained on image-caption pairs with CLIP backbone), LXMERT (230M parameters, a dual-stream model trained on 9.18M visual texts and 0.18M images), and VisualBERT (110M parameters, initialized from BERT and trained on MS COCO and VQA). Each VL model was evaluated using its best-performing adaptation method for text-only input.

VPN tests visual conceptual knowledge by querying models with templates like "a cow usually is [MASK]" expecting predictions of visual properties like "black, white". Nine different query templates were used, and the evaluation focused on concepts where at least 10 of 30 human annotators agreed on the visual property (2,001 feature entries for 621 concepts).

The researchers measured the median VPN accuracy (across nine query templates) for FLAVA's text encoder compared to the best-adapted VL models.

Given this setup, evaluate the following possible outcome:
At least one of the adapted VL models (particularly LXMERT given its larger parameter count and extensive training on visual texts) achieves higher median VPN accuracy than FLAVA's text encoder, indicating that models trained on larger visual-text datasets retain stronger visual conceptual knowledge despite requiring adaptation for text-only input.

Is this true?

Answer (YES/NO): YES